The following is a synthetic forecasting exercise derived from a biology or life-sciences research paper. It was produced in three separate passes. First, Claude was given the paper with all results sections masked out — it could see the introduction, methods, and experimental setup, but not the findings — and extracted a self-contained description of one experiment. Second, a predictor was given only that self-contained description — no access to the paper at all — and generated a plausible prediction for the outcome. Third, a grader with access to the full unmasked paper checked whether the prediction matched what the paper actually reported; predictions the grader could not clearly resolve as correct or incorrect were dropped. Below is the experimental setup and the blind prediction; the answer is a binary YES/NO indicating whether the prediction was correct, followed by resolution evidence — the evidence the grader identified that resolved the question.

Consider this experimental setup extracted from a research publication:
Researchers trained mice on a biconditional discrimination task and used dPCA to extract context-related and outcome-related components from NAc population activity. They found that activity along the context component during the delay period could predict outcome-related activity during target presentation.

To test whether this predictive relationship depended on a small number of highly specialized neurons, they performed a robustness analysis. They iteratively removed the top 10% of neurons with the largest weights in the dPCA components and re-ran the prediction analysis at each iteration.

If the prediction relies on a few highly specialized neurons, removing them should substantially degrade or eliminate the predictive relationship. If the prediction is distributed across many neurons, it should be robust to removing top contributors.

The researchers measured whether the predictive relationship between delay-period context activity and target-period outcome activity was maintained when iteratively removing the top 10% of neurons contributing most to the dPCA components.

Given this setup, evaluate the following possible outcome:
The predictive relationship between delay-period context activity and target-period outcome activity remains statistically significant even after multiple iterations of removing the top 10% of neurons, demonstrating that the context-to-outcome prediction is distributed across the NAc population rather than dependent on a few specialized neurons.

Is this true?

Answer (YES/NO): YES